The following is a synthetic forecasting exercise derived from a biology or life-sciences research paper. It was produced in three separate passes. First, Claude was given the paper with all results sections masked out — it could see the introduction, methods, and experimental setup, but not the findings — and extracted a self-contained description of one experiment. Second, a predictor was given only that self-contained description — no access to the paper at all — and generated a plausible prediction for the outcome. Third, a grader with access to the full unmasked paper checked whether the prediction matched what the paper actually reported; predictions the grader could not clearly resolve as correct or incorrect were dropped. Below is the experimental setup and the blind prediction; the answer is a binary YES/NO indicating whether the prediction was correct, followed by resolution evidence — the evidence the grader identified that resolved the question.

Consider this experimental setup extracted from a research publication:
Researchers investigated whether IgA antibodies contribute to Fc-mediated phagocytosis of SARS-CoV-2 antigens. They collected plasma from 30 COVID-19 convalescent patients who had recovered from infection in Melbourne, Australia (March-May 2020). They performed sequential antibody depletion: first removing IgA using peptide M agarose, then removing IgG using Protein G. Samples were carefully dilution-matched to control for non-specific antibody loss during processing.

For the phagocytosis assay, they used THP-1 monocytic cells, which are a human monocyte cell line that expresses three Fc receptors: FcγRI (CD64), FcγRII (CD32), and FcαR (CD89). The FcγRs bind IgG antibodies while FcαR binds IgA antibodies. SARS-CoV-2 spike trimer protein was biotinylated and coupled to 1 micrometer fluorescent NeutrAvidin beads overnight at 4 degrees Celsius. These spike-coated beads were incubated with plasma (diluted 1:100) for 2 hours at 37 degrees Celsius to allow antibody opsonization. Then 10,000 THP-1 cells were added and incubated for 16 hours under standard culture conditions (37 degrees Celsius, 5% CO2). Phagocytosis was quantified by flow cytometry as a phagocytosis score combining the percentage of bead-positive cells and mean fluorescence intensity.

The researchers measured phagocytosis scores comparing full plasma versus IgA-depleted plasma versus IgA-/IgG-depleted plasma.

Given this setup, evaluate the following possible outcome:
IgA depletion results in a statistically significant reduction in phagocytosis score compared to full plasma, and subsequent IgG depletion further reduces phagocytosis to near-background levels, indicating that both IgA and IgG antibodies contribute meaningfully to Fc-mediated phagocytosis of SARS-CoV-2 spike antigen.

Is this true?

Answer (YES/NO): NO